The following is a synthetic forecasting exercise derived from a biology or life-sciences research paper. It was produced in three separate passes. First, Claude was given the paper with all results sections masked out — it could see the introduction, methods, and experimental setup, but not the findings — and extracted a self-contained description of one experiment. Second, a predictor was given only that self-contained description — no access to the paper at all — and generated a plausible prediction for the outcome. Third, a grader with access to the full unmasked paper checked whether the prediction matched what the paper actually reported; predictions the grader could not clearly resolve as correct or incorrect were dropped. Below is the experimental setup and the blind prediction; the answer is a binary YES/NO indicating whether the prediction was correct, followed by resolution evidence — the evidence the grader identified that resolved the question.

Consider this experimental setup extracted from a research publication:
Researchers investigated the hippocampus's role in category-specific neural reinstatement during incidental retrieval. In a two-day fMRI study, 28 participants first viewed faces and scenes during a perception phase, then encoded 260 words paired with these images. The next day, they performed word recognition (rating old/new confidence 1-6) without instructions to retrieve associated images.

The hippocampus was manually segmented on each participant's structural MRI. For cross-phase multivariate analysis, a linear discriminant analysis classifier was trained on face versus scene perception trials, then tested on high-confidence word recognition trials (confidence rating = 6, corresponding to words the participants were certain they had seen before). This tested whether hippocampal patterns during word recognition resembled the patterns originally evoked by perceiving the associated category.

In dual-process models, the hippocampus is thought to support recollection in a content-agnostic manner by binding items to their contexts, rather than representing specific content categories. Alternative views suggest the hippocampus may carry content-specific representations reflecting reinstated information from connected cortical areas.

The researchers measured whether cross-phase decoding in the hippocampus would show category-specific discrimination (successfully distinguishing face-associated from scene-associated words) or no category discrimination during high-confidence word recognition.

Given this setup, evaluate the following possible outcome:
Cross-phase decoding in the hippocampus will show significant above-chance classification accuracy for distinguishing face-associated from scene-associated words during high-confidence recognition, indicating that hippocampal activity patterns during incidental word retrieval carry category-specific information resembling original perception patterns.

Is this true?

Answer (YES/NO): YES